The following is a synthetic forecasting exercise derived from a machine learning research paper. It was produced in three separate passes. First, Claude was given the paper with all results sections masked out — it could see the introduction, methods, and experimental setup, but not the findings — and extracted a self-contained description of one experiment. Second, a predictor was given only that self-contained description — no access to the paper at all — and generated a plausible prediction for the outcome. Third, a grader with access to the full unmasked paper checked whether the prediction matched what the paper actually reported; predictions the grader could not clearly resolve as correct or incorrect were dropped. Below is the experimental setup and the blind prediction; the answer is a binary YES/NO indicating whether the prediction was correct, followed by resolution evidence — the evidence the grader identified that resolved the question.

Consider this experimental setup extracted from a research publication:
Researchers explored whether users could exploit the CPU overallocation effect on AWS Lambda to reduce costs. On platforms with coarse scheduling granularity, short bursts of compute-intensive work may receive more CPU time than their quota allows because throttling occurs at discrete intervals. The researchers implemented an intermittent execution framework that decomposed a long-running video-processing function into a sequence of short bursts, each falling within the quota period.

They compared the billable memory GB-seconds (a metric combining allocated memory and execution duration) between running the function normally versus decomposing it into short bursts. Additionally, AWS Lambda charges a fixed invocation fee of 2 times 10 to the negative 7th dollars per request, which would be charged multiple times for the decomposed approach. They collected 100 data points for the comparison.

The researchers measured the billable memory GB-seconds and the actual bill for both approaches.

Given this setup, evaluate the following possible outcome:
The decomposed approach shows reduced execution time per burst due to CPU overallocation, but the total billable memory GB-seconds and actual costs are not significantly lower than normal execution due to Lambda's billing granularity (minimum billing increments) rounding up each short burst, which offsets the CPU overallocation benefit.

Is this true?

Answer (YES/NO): NO